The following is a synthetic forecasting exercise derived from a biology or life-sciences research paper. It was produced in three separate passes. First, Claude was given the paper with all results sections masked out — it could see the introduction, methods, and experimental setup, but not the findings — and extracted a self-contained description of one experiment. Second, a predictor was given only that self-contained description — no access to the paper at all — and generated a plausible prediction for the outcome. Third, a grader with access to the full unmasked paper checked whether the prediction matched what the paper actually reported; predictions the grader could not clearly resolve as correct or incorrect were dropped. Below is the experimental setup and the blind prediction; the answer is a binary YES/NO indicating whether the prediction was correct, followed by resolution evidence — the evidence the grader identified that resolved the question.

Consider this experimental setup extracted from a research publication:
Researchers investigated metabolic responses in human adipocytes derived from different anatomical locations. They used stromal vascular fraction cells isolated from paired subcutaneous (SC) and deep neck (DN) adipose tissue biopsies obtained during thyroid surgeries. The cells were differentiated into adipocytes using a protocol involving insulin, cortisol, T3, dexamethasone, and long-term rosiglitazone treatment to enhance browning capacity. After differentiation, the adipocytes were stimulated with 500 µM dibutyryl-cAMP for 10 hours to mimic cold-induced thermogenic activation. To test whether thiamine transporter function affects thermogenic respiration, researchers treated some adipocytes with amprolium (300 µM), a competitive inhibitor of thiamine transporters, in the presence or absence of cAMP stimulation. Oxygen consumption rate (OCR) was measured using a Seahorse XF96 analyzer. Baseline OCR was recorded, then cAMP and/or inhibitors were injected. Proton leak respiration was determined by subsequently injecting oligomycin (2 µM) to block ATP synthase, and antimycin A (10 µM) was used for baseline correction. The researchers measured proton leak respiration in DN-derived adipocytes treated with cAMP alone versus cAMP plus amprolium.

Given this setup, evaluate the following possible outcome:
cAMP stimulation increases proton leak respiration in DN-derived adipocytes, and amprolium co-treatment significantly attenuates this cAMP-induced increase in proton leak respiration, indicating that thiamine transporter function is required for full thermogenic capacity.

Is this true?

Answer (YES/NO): YES